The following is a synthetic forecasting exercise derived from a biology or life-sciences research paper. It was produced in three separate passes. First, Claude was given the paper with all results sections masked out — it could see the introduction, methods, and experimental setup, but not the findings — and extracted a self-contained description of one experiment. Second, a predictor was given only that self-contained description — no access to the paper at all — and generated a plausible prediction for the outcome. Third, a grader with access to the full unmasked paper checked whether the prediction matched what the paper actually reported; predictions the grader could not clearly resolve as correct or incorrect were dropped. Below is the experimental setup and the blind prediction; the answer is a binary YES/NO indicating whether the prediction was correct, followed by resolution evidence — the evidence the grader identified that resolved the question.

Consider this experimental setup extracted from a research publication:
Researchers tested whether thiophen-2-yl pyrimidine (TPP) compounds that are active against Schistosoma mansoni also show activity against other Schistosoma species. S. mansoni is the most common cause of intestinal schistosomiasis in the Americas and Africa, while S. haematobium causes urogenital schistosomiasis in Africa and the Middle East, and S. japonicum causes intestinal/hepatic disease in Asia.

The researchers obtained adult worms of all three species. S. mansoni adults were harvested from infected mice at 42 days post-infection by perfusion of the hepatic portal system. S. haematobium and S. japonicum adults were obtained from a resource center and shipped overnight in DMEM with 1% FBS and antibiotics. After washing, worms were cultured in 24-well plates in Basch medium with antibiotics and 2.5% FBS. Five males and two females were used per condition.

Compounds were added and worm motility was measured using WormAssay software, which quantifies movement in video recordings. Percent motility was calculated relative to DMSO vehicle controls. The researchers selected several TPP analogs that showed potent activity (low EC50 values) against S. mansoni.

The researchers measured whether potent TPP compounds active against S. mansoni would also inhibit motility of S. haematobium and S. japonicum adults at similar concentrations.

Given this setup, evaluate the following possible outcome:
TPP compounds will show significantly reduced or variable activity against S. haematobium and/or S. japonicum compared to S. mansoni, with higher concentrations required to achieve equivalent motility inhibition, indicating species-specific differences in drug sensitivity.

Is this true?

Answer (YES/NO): NO